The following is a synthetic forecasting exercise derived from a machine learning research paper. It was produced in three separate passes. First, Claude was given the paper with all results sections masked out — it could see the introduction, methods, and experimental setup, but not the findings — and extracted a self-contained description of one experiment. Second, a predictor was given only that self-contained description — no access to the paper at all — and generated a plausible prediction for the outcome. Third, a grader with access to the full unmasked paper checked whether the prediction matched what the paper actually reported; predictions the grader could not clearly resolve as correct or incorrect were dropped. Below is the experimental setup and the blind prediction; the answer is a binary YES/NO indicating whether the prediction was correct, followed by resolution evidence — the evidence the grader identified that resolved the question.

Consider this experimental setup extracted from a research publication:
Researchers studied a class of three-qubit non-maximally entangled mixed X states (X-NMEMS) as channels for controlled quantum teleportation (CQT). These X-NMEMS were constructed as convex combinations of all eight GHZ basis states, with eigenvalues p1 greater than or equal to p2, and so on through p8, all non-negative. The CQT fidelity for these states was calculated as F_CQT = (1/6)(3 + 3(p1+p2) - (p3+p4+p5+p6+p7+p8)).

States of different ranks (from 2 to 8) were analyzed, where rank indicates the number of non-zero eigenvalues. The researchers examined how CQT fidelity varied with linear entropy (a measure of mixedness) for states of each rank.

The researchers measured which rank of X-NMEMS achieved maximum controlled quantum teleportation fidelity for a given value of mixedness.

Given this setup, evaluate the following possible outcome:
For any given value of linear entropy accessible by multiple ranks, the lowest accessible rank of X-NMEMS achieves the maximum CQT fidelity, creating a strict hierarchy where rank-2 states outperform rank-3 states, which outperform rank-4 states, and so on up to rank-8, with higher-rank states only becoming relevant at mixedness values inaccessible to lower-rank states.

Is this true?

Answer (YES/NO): YES